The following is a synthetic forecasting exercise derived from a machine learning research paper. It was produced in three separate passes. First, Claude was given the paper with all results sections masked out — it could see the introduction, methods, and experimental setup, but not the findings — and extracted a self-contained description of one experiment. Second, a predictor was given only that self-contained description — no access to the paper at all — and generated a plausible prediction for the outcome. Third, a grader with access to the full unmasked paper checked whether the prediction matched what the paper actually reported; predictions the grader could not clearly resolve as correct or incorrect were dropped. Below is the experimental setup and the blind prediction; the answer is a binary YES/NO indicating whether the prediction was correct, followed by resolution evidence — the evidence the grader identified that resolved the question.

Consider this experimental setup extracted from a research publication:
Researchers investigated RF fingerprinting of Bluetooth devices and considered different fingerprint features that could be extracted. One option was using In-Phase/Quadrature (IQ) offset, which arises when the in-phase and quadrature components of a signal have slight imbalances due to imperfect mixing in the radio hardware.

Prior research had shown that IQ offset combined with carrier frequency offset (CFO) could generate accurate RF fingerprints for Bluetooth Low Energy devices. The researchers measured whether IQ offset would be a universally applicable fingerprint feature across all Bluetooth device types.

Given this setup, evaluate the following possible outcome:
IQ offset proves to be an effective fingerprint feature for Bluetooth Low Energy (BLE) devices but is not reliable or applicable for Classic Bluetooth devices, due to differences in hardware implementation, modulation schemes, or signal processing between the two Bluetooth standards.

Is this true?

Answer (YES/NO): NO